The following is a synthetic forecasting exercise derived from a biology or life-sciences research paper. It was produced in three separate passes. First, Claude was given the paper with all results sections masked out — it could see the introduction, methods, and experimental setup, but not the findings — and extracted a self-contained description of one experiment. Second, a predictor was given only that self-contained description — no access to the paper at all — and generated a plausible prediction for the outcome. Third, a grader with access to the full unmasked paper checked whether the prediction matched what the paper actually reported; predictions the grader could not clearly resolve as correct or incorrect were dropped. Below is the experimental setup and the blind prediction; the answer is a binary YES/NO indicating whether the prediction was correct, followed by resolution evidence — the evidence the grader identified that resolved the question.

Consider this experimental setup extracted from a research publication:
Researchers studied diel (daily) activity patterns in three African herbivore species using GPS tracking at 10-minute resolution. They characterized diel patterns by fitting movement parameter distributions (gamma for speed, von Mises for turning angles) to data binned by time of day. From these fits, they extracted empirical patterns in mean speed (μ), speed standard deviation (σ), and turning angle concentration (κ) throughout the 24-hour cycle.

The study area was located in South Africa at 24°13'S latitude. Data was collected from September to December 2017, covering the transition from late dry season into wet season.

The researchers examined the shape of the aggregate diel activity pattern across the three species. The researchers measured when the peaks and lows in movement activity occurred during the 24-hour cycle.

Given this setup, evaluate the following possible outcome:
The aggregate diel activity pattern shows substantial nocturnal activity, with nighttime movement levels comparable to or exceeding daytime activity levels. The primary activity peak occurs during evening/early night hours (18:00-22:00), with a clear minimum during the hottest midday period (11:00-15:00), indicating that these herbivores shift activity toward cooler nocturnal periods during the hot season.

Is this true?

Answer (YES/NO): NO